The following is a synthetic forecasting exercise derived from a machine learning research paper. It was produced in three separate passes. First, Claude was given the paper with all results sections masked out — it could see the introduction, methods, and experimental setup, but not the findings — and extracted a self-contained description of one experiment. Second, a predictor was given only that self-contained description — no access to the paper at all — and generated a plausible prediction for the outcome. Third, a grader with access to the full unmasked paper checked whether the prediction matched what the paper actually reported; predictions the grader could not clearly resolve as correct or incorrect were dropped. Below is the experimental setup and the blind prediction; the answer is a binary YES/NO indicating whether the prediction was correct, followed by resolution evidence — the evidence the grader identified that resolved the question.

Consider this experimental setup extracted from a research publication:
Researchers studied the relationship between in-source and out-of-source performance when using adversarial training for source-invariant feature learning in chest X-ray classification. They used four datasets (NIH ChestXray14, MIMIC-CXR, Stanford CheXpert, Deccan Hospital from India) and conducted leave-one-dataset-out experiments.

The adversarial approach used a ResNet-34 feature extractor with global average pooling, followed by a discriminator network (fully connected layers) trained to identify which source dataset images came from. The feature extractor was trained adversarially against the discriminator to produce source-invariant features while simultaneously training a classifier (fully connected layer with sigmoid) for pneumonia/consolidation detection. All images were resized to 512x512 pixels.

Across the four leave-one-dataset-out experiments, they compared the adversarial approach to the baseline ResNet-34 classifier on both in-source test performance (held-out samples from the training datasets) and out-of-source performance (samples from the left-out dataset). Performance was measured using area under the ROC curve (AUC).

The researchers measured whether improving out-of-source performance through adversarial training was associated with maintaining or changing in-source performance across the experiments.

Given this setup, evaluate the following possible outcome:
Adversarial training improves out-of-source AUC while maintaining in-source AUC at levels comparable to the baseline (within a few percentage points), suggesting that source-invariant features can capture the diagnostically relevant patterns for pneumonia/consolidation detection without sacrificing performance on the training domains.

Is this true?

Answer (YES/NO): NO